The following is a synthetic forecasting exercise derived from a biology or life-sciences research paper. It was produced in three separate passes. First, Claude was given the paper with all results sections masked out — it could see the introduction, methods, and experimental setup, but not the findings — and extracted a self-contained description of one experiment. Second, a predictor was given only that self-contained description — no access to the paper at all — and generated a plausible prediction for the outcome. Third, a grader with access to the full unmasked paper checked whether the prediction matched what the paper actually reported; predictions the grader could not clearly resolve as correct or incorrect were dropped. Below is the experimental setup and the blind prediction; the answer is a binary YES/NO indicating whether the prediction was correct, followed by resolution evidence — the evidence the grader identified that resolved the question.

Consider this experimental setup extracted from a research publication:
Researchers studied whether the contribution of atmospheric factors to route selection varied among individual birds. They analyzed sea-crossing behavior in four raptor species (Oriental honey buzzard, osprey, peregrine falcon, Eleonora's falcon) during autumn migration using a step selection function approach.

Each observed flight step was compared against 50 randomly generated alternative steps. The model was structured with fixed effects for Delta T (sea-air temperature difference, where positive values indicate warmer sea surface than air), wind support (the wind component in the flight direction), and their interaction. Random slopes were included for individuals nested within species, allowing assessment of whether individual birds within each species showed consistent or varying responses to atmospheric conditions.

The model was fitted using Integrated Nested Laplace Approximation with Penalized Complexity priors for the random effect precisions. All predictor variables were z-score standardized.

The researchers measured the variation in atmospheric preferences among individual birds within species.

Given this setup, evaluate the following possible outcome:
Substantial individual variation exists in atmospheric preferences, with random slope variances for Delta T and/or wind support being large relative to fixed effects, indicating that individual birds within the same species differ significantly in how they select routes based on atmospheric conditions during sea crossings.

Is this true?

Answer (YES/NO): NO